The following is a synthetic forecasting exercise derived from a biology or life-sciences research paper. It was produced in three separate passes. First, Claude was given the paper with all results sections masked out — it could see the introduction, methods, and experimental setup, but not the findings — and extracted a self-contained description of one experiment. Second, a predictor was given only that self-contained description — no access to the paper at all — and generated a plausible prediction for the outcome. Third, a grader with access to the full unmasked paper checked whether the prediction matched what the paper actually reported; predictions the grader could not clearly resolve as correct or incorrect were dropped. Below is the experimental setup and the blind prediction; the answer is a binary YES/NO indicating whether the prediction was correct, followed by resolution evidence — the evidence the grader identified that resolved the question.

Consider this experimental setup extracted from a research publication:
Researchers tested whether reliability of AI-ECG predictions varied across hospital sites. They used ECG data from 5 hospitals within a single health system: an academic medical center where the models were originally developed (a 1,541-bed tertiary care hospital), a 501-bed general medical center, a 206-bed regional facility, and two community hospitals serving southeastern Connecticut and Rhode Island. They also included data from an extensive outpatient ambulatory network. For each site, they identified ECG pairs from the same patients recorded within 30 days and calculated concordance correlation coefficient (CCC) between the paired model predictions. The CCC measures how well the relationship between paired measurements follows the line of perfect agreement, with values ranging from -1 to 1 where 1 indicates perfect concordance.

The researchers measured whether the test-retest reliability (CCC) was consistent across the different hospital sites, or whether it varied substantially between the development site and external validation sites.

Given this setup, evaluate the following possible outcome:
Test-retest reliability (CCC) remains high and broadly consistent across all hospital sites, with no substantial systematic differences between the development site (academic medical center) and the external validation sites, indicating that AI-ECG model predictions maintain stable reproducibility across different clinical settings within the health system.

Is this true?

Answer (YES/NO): YES